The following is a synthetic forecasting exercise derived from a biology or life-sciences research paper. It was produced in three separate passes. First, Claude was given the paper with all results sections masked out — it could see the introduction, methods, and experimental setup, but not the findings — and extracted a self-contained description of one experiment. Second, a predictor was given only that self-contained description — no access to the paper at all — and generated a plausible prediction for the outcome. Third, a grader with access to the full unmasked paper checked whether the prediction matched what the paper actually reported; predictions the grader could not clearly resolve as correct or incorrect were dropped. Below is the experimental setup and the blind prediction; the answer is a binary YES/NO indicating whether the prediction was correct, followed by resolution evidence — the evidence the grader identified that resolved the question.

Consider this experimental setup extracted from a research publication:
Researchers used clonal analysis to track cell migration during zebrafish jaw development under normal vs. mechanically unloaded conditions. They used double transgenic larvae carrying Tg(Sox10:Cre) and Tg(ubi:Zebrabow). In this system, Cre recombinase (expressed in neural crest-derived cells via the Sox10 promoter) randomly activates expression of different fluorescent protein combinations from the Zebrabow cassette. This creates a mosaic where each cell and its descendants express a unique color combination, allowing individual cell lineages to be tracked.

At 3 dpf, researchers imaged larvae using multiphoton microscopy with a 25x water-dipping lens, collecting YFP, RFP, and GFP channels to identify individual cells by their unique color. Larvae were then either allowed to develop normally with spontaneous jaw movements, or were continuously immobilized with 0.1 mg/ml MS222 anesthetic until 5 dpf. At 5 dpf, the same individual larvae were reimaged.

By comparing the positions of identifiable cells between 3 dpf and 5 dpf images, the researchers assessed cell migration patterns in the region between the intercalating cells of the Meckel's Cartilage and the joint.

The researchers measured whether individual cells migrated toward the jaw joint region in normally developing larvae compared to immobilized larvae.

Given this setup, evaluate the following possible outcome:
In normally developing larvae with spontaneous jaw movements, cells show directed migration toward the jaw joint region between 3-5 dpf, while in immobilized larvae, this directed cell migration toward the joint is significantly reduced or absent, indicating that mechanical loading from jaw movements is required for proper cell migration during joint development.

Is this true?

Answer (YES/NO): YES